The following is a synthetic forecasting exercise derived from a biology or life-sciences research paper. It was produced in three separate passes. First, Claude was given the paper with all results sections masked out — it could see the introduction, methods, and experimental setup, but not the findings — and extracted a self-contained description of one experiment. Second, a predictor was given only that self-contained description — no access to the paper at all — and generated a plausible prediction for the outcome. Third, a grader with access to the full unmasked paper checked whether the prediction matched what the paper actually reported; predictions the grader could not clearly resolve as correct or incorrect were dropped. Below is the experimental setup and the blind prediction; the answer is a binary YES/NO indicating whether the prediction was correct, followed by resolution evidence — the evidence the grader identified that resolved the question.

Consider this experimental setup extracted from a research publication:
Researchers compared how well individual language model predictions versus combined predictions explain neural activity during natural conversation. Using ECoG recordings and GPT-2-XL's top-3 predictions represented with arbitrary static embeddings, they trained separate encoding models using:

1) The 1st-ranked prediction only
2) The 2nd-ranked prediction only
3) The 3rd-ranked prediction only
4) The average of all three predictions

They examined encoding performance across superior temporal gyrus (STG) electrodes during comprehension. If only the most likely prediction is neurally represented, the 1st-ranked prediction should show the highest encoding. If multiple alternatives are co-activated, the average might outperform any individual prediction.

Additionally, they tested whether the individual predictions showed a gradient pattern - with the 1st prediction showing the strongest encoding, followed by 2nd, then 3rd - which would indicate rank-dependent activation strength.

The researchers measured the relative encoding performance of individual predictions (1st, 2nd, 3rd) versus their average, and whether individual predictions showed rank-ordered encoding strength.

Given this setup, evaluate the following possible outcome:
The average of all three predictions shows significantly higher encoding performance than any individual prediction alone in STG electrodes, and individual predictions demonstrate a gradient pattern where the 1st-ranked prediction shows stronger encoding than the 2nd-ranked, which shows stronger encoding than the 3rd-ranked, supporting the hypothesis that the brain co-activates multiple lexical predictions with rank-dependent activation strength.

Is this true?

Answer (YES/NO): YES